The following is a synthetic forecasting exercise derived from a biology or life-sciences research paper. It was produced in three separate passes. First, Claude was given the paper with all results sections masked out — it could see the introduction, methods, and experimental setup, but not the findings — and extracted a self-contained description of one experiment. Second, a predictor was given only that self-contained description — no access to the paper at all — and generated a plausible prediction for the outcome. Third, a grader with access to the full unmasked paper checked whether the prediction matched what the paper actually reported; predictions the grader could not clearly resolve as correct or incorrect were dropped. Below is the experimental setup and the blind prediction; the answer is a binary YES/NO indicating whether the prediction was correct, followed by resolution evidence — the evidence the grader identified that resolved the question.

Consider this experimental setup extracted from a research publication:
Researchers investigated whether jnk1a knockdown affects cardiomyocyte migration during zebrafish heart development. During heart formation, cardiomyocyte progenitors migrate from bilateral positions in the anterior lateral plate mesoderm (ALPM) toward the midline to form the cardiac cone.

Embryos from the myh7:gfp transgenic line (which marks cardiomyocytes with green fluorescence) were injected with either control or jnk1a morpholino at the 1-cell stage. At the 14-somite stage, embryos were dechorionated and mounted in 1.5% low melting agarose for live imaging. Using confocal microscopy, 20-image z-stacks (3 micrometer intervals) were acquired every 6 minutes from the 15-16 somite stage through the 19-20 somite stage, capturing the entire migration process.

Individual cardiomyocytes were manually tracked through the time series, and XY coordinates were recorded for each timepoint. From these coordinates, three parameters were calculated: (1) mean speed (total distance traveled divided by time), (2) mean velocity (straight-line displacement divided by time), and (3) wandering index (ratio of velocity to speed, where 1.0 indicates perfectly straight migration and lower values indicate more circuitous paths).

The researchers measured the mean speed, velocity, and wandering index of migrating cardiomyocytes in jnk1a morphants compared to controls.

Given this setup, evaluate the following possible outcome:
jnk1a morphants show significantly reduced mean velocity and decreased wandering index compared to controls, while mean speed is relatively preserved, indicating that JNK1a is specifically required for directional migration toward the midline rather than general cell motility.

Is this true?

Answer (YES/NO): NO